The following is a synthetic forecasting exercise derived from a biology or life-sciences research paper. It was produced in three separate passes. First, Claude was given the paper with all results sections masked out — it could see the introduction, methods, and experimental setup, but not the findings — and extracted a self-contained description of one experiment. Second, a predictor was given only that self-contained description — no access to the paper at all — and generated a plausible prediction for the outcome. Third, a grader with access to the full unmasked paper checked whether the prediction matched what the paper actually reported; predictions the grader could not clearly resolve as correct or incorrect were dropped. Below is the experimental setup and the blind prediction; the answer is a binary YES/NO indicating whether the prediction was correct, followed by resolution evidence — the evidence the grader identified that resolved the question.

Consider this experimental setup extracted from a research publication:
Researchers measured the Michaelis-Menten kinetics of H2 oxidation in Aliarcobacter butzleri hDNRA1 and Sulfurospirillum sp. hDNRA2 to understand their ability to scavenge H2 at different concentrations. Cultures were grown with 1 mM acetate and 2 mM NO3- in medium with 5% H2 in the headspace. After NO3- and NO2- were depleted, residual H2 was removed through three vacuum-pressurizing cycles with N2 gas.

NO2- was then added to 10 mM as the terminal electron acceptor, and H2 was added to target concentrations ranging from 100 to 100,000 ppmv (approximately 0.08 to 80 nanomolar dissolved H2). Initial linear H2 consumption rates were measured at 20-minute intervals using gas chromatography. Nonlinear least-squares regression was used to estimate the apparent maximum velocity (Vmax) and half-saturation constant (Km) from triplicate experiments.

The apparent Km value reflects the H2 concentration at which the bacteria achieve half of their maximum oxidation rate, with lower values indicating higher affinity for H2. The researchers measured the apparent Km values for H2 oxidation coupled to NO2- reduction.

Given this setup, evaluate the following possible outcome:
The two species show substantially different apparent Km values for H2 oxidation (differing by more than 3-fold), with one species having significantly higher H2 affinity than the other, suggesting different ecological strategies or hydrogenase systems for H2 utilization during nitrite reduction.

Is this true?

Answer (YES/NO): NO